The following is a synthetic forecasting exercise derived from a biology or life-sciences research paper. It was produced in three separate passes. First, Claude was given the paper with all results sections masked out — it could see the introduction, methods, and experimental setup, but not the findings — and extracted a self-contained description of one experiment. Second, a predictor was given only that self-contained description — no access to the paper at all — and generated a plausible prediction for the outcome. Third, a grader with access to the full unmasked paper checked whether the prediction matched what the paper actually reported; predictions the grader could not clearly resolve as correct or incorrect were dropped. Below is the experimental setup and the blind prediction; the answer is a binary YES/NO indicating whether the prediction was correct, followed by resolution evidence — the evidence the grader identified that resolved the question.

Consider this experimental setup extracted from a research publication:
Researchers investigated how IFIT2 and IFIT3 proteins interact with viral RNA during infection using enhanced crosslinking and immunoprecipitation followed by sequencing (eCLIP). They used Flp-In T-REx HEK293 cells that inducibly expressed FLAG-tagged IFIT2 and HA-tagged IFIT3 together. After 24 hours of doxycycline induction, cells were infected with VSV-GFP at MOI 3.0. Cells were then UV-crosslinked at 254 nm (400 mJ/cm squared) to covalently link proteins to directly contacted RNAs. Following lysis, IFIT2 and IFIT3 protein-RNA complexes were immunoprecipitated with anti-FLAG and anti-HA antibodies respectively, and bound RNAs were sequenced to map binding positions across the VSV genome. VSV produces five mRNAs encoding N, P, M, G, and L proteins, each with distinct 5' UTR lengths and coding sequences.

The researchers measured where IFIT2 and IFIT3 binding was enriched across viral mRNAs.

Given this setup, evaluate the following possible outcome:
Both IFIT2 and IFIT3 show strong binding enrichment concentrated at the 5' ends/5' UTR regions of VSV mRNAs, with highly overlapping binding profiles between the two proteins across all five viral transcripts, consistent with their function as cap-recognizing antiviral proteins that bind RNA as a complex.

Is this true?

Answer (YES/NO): NO